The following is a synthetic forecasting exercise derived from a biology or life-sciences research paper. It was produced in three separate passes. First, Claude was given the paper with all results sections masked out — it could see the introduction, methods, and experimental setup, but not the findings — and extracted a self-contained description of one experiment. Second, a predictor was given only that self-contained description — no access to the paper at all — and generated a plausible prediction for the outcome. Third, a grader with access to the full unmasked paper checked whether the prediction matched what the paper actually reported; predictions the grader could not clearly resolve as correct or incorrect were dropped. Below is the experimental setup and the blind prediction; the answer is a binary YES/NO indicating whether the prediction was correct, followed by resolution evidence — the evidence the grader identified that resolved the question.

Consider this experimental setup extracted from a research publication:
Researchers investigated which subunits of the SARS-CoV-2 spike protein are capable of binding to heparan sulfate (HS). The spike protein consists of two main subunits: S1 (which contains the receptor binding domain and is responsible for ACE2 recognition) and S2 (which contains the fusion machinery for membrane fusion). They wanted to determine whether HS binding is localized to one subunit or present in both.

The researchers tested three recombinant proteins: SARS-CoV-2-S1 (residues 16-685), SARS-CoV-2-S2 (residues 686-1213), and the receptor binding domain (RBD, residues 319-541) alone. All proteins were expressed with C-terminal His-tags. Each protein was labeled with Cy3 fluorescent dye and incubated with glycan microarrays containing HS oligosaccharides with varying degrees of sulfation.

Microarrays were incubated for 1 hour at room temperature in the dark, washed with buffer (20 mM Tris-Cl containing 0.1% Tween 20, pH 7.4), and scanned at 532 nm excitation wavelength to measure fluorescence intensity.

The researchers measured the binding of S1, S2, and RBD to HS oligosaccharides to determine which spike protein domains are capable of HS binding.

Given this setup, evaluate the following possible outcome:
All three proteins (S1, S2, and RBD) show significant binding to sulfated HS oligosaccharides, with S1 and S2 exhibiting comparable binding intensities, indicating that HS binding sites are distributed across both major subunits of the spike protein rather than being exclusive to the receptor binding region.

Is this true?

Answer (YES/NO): YES